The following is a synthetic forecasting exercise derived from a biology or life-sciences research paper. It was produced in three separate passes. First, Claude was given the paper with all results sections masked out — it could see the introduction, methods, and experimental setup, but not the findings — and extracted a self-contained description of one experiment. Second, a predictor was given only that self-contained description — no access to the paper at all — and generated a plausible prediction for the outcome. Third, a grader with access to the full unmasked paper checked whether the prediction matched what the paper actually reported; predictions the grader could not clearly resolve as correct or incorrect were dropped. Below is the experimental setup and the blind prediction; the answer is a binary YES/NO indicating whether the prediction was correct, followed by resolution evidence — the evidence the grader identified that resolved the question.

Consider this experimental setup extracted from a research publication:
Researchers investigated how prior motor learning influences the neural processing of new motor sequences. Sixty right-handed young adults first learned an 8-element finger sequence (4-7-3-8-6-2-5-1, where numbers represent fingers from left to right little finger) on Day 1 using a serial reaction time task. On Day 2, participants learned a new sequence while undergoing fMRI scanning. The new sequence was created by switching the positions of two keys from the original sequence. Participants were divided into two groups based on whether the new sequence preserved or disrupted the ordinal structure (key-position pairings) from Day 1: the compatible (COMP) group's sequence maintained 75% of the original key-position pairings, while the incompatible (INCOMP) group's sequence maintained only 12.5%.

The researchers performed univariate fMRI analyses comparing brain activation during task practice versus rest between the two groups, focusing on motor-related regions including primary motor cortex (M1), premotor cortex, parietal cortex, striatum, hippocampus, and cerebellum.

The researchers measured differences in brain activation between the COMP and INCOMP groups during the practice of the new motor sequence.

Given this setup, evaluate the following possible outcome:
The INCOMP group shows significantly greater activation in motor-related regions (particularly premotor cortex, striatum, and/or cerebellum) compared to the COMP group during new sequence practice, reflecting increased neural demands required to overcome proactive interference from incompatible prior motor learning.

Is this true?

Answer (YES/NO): NO